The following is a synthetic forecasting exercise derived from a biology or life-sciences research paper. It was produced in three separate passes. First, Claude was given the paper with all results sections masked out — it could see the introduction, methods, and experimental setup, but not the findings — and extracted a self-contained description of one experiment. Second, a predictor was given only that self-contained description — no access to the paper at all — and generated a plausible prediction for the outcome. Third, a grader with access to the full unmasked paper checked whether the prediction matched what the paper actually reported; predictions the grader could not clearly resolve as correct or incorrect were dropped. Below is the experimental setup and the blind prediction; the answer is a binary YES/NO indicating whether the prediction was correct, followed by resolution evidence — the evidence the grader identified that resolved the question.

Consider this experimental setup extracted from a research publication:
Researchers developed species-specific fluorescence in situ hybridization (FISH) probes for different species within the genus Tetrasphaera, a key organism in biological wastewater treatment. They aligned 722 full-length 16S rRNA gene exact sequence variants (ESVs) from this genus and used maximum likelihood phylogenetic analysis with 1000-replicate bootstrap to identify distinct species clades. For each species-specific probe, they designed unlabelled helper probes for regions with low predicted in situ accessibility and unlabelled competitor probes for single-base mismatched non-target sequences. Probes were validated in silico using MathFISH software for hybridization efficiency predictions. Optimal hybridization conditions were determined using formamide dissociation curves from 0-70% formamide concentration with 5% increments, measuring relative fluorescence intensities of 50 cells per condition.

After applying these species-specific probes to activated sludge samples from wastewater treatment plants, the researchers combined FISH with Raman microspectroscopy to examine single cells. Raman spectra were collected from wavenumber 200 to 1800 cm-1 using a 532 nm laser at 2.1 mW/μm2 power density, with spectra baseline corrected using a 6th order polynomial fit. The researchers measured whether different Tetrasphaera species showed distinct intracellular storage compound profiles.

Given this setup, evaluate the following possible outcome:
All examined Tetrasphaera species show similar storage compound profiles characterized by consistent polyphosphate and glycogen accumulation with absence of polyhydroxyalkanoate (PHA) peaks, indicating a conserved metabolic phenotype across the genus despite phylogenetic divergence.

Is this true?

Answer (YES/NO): NO